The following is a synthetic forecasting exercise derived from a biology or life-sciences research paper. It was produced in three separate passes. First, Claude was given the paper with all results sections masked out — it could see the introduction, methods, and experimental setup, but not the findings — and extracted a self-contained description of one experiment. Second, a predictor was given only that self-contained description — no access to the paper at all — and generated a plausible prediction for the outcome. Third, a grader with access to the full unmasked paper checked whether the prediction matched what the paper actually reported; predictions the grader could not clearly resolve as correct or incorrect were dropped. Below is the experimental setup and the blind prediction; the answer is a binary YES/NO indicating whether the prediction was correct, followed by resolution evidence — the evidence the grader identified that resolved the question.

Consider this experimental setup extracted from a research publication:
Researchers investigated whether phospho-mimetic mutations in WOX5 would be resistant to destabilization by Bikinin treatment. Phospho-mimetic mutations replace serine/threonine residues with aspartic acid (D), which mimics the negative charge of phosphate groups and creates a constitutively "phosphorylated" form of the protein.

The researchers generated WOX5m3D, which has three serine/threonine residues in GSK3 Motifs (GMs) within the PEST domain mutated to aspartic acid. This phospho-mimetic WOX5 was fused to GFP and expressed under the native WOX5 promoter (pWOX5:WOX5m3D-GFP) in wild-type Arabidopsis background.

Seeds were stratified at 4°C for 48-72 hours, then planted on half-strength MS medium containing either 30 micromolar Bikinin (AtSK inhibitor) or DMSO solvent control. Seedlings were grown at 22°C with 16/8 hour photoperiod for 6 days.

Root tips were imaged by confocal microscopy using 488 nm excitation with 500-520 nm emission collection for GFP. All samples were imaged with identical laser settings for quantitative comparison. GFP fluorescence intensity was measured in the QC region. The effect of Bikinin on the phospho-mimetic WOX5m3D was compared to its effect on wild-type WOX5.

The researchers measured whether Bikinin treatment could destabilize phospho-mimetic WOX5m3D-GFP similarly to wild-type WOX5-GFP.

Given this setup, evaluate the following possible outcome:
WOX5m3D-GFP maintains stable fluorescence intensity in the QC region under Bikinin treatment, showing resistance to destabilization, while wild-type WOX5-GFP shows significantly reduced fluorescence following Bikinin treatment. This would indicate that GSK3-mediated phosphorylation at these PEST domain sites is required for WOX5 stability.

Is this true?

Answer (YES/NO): YES